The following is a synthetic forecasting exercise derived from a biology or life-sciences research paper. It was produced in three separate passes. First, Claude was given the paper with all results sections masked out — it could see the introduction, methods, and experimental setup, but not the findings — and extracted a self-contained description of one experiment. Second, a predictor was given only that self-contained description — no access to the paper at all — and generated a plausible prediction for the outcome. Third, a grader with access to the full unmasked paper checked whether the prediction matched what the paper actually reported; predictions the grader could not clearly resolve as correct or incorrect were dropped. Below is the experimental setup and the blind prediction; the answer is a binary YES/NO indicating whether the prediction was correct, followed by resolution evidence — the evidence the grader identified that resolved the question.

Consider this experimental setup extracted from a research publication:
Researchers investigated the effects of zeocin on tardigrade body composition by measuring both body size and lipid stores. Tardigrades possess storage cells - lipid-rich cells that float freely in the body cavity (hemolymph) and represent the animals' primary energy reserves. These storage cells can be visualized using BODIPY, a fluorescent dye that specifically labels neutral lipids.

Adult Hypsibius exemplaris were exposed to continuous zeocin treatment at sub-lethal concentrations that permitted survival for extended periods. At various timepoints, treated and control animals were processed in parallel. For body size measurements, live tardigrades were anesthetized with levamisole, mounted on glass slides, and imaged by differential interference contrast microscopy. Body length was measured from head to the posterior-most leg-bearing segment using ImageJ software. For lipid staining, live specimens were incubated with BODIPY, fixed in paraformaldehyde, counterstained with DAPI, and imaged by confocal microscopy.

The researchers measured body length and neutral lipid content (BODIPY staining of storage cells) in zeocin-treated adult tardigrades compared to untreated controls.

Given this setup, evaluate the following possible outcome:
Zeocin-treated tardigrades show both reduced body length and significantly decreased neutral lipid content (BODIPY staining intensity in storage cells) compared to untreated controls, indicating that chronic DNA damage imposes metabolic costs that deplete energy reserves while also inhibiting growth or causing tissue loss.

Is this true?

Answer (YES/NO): YES